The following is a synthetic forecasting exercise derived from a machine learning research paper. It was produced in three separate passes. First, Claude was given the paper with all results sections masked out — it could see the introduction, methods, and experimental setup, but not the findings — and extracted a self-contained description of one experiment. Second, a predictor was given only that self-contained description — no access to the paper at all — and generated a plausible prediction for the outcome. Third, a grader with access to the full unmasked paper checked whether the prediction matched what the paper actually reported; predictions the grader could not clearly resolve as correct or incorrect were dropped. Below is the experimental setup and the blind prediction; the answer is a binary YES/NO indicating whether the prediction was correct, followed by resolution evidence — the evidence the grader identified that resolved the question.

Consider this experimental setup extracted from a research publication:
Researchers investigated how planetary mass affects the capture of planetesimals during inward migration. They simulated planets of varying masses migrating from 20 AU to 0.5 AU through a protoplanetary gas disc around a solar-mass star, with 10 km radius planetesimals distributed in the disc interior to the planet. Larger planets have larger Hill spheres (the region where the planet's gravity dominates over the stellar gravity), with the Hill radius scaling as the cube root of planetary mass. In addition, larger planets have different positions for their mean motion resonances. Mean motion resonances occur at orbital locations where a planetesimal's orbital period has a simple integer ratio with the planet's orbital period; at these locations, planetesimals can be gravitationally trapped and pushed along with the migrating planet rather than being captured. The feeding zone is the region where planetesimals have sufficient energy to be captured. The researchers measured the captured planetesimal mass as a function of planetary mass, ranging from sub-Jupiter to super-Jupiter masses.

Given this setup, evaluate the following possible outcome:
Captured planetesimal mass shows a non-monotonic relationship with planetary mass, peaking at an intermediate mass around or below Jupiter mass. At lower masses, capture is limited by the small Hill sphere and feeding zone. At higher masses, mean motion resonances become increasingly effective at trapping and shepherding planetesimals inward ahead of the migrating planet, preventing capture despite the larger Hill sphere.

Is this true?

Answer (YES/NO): NO